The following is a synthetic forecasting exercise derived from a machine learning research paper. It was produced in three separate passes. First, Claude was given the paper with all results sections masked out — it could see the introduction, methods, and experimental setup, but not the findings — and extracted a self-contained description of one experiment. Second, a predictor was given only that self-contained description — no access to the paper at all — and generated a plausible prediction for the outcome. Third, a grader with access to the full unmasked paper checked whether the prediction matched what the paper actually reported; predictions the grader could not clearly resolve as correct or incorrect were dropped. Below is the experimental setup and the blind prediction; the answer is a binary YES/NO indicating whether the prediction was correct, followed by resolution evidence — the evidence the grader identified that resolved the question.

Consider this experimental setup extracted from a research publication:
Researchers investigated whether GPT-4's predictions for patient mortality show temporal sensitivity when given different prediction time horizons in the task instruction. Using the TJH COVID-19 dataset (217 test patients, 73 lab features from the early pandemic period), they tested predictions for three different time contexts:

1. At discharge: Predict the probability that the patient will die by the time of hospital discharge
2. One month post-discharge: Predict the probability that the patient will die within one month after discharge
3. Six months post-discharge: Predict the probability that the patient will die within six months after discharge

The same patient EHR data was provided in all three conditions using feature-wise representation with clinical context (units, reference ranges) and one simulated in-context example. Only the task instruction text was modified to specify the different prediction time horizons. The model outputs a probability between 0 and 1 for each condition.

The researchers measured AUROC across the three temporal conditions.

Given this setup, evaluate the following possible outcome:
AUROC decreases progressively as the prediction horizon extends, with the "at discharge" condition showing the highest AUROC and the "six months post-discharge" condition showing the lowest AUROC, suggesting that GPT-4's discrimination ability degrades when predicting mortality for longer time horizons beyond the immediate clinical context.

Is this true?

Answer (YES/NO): NO